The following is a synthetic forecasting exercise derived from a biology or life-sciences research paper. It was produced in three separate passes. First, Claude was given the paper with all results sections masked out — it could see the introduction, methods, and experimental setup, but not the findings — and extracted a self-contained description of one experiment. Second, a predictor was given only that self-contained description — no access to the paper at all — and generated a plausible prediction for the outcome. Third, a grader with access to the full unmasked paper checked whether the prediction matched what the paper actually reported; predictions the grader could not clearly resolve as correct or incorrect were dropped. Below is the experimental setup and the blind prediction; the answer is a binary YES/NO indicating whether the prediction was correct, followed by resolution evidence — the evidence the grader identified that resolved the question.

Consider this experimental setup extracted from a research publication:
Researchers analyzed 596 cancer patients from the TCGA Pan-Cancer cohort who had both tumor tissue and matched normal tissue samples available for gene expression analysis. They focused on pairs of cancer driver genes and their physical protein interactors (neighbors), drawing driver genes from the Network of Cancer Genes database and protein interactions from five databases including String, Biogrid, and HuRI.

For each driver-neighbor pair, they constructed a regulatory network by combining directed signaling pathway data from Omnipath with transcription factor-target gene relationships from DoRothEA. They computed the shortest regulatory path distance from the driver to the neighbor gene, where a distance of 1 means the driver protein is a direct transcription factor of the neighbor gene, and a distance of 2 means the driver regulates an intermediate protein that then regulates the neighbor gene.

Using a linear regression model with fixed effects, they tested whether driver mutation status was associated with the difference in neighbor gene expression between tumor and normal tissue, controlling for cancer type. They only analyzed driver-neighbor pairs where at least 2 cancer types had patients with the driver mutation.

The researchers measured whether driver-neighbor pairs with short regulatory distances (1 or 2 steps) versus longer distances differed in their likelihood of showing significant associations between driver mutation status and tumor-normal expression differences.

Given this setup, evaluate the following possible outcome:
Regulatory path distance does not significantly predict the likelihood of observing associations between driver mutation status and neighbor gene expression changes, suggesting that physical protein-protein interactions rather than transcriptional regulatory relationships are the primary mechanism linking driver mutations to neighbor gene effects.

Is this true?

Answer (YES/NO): NO